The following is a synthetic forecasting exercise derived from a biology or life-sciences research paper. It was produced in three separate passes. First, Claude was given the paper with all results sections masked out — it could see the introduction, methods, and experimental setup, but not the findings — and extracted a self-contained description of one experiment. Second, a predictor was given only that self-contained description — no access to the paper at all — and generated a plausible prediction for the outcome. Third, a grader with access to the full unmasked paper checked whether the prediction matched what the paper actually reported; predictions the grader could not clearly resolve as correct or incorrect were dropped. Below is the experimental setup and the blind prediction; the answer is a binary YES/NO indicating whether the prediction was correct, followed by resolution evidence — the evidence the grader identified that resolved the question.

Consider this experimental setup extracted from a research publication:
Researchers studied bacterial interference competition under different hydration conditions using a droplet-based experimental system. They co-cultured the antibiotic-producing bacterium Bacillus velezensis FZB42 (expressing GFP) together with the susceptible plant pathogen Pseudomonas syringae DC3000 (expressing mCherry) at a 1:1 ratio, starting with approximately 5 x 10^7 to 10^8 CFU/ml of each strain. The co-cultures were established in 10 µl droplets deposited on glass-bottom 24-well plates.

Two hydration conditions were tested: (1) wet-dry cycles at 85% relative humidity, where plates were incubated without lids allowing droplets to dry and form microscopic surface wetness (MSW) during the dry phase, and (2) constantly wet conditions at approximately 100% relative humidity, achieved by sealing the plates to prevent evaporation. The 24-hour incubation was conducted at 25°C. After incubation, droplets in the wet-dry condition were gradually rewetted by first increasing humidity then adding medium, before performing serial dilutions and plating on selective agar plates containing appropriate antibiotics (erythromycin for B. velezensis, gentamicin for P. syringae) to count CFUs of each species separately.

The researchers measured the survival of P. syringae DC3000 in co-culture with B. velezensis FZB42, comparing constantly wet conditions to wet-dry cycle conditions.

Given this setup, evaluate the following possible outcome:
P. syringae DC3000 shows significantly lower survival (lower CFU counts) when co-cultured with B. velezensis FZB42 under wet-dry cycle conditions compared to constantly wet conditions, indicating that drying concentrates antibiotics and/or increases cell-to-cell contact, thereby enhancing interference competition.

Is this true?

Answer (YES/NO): YES